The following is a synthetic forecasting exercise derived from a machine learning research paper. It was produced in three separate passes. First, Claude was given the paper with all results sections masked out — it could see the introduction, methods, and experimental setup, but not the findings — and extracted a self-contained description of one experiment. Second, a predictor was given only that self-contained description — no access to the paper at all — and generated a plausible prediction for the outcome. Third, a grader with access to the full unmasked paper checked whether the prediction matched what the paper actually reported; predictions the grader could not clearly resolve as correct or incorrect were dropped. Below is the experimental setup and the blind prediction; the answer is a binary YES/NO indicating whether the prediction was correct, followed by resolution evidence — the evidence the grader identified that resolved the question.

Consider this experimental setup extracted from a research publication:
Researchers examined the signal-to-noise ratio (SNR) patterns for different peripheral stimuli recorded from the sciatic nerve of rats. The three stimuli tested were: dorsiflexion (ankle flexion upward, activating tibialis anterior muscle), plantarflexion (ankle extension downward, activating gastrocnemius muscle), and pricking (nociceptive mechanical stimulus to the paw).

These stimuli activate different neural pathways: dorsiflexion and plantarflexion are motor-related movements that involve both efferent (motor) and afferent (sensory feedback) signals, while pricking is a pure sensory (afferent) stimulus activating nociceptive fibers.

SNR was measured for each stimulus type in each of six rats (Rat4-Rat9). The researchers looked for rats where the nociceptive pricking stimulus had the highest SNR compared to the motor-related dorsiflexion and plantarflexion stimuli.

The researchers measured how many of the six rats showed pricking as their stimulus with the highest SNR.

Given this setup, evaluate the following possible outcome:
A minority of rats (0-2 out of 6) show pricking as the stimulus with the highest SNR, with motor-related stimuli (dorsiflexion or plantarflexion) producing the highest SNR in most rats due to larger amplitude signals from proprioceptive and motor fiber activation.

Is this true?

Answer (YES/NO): YES